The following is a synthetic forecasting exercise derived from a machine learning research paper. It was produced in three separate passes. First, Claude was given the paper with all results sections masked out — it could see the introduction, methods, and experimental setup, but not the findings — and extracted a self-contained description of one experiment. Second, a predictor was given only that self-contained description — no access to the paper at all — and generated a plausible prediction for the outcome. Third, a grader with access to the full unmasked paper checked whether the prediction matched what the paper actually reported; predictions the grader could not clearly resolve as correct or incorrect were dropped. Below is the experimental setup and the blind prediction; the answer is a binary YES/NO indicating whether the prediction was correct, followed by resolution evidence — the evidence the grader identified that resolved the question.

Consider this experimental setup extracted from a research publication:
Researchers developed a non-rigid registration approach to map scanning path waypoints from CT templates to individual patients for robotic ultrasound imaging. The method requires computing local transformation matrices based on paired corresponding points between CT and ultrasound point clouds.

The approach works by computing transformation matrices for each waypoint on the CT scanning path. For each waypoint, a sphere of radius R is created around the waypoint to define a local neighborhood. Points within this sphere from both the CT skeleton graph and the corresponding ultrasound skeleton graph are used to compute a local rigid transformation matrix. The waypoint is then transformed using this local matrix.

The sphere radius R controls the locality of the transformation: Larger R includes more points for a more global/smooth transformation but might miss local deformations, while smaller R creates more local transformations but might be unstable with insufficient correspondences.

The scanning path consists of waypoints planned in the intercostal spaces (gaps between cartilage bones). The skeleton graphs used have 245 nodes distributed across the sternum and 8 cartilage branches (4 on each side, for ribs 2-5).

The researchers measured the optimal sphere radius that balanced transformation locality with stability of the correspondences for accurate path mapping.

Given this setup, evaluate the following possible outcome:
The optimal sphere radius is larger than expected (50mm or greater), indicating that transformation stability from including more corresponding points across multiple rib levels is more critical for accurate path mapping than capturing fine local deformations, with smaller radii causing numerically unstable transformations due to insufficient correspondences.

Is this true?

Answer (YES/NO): NO